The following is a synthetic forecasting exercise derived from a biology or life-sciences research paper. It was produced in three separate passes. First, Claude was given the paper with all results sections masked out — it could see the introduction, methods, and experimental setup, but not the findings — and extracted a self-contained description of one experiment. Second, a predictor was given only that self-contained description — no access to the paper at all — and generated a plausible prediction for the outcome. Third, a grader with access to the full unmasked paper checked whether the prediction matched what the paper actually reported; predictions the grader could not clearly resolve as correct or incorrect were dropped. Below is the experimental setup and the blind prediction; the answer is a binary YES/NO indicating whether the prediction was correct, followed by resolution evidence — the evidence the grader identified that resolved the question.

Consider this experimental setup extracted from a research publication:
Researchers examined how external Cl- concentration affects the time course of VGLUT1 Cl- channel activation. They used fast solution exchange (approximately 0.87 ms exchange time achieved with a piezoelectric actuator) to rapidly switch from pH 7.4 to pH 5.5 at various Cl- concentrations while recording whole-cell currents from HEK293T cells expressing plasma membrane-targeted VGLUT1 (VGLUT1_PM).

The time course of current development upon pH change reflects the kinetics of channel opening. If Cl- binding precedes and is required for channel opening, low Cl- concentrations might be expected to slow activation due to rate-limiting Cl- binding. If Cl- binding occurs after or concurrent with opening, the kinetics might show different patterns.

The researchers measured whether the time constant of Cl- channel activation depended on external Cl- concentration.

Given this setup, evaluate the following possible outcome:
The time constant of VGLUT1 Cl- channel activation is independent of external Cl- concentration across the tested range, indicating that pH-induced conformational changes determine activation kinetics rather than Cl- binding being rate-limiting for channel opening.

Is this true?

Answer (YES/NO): NO